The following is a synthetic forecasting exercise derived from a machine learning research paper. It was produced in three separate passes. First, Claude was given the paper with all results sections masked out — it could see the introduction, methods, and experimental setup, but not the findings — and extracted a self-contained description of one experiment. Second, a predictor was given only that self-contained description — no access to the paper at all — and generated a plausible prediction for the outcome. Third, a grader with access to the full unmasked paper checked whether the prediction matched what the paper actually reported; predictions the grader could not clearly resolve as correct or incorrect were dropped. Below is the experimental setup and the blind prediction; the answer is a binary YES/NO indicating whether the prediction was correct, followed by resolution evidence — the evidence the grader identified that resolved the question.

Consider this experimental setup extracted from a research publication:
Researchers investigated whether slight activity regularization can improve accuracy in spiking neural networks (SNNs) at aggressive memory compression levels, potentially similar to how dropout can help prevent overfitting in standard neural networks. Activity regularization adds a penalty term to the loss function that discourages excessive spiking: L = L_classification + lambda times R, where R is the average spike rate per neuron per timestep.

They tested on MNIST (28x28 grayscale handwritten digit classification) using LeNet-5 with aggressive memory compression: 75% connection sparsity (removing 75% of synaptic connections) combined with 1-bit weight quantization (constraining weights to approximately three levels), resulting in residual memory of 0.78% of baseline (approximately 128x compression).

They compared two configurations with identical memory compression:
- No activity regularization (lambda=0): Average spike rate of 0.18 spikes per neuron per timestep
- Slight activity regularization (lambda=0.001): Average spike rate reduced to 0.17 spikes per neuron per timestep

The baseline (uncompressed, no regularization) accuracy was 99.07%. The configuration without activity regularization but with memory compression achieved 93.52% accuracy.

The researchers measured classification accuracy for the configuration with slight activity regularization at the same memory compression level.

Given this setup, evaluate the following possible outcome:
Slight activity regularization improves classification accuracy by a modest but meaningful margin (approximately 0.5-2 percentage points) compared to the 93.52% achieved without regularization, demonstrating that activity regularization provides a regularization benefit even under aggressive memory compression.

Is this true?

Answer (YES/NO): NO